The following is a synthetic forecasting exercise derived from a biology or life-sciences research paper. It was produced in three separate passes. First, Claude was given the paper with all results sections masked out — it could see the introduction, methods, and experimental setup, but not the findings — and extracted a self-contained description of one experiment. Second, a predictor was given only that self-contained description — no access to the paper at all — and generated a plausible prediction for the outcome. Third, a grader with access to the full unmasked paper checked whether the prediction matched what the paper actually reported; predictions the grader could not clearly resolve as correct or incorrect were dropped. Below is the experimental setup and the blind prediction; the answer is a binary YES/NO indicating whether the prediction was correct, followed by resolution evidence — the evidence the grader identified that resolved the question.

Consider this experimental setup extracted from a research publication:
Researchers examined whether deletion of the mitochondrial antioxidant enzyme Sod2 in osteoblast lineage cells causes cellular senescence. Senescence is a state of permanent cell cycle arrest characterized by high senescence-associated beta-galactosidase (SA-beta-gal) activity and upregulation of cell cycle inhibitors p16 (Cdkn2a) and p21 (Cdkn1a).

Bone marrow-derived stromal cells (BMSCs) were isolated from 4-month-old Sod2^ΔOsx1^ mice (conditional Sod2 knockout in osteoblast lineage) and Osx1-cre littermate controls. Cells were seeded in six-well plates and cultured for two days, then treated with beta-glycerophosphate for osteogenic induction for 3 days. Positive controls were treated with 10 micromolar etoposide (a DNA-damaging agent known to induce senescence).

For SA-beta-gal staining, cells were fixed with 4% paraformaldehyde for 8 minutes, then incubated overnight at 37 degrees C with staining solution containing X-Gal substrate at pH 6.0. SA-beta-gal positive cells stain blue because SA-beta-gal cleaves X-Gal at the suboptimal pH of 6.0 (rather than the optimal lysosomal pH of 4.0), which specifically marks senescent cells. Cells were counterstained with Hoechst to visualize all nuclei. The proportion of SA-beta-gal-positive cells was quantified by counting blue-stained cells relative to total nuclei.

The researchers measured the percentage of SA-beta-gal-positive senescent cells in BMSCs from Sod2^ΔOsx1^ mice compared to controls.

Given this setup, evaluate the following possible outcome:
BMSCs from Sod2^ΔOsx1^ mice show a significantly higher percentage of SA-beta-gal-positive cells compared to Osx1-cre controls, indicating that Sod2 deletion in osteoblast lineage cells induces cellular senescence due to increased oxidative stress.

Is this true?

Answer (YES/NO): NO